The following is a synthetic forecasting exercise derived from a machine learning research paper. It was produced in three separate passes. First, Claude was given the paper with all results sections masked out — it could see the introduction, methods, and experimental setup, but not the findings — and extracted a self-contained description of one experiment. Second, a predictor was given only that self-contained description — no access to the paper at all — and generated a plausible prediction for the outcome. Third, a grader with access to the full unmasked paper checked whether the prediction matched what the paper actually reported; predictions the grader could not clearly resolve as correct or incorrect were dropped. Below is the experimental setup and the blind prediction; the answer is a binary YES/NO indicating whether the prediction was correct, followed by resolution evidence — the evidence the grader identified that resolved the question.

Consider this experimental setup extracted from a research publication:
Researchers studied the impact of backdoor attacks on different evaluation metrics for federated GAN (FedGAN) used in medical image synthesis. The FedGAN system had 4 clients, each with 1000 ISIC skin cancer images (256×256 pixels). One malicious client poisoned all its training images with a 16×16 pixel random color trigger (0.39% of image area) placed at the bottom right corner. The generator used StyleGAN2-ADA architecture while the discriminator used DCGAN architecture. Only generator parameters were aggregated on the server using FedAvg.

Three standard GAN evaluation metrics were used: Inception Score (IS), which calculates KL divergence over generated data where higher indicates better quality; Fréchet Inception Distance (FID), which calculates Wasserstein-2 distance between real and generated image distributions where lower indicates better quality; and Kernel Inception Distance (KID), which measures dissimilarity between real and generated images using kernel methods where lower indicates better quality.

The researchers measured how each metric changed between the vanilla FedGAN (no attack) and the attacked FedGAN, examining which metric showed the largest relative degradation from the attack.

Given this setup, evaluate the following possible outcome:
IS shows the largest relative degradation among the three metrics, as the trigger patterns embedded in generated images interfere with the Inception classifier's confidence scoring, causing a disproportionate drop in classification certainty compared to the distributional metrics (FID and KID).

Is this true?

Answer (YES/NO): NO